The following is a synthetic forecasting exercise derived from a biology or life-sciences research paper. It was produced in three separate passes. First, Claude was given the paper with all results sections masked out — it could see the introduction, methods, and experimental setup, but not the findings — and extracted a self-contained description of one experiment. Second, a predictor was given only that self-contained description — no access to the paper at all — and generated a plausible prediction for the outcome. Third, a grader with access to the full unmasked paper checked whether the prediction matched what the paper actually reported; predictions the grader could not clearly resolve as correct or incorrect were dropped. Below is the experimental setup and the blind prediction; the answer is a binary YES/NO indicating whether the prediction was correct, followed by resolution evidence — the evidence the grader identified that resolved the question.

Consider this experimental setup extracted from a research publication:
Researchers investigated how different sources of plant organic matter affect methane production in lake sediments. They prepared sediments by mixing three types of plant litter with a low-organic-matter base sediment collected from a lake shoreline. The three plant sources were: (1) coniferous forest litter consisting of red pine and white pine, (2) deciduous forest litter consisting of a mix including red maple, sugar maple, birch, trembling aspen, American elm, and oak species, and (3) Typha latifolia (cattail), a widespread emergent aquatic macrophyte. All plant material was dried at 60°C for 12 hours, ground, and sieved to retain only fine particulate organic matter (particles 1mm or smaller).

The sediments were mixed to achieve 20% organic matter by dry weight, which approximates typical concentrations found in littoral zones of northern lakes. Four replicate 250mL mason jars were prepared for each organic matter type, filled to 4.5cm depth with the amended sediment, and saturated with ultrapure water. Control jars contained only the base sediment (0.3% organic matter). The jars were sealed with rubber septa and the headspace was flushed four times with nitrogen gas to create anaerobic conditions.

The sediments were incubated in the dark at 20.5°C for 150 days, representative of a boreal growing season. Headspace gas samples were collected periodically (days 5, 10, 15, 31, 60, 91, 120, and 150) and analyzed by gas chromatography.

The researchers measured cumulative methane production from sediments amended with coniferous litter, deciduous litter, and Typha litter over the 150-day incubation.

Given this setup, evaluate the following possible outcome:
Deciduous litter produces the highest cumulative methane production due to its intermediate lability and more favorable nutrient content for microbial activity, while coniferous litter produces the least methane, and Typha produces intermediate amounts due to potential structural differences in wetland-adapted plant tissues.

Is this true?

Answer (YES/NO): NO